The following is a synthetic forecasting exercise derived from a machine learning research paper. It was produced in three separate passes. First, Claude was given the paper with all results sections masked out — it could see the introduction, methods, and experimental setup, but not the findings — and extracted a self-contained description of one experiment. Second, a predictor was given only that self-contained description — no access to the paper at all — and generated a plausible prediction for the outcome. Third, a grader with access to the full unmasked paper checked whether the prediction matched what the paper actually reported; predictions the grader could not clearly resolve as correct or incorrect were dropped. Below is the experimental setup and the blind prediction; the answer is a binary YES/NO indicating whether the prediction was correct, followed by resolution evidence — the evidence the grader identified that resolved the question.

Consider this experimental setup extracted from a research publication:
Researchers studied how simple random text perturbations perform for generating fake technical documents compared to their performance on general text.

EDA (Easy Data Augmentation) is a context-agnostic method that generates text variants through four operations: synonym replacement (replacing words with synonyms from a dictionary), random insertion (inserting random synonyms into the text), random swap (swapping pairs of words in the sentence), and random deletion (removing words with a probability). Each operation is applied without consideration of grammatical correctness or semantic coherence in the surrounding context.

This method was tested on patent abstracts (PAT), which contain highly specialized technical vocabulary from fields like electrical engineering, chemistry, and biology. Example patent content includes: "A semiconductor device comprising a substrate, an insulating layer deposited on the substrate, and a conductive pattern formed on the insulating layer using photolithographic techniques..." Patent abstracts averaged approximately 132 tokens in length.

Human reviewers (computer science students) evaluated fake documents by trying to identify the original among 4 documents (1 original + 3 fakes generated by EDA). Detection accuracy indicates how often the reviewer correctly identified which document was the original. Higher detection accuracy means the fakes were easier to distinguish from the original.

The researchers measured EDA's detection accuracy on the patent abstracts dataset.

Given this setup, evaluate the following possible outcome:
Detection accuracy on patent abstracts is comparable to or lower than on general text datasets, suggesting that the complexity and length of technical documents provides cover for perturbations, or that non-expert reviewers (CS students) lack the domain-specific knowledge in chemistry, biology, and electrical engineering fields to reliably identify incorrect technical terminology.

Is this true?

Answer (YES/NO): NO